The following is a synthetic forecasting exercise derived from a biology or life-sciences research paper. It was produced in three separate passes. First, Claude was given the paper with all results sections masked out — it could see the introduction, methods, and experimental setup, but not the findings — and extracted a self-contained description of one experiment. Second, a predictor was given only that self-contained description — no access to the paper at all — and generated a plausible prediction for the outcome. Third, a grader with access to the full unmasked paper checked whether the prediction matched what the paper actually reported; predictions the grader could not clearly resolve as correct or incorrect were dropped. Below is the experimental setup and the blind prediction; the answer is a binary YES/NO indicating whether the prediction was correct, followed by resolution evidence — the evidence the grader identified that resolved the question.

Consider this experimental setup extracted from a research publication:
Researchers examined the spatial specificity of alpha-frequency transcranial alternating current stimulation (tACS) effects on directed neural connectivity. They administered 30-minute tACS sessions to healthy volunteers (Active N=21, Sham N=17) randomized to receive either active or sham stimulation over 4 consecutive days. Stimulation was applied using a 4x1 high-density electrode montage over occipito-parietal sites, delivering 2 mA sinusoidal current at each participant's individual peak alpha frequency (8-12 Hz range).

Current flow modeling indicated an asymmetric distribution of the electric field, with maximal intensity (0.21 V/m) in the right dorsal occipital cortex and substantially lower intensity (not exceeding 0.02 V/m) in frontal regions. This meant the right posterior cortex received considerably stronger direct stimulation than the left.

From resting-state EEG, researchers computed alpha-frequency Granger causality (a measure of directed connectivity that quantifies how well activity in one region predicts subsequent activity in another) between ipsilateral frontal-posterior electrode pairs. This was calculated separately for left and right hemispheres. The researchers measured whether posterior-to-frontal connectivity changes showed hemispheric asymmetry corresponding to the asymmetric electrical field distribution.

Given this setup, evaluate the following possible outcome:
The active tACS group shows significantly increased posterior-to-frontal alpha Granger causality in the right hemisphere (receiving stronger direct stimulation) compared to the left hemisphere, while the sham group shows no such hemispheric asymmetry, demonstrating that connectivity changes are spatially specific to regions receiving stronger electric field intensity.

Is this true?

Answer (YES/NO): YES